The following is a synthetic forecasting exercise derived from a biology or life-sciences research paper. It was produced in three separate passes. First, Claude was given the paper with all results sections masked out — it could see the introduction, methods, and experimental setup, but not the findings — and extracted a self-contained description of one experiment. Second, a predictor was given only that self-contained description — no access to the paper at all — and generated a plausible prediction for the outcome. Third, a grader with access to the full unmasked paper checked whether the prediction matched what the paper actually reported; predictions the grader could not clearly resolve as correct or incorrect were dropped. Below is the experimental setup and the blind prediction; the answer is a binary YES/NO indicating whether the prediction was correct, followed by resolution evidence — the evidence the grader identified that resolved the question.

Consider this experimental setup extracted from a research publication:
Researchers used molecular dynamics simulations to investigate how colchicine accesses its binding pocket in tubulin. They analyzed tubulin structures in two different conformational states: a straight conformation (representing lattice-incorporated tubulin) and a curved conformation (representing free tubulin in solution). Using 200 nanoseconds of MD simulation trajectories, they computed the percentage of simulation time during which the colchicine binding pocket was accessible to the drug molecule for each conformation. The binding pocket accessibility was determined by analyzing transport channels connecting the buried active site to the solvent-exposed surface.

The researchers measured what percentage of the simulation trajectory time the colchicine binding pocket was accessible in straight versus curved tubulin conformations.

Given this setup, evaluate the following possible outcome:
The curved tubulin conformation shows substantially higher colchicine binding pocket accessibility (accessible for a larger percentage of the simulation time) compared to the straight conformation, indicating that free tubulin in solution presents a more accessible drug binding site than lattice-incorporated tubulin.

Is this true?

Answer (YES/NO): YES